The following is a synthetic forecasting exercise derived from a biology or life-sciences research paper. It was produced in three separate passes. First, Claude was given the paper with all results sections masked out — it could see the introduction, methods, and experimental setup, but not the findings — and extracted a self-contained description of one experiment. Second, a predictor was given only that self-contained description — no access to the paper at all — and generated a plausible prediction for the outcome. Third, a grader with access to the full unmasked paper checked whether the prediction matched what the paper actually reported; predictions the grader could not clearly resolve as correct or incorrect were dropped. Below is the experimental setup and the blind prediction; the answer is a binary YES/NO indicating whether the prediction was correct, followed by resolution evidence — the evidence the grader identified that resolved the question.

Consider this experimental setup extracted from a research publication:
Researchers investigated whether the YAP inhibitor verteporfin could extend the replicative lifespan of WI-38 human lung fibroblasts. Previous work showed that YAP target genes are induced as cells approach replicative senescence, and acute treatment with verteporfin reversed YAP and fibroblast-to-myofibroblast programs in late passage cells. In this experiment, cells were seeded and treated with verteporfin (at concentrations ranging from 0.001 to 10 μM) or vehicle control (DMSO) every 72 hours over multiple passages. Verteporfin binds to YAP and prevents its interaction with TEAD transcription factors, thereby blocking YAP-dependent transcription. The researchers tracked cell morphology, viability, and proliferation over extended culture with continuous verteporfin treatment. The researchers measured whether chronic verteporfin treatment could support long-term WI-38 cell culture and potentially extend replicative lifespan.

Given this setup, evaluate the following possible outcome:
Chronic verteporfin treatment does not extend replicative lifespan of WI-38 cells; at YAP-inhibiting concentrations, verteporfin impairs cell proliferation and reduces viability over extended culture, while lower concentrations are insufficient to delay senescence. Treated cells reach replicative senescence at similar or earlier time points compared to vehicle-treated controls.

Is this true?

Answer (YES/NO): YES